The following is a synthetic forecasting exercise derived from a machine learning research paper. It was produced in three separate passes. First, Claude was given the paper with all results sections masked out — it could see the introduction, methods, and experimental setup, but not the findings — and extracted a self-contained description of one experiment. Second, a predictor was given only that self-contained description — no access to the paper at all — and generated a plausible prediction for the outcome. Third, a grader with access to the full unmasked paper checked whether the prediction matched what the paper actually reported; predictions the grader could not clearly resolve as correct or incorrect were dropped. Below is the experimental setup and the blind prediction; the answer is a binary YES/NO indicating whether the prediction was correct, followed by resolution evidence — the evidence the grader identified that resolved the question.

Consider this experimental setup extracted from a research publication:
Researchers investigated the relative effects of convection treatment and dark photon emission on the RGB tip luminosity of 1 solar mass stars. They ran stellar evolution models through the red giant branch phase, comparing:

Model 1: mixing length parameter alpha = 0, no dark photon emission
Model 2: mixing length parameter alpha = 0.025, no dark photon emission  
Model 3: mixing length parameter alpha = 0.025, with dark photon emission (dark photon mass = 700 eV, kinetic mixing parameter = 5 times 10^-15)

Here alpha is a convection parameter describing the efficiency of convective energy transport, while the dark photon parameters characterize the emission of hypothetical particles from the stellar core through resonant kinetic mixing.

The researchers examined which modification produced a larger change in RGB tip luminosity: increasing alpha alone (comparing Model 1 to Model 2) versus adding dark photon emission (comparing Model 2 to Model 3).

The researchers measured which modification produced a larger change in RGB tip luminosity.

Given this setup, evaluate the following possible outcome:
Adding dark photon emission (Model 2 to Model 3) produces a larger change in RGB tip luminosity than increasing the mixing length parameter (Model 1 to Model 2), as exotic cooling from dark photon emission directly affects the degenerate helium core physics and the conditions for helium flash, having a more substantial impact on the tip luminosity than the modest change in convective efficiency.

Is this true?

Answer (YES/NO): YES